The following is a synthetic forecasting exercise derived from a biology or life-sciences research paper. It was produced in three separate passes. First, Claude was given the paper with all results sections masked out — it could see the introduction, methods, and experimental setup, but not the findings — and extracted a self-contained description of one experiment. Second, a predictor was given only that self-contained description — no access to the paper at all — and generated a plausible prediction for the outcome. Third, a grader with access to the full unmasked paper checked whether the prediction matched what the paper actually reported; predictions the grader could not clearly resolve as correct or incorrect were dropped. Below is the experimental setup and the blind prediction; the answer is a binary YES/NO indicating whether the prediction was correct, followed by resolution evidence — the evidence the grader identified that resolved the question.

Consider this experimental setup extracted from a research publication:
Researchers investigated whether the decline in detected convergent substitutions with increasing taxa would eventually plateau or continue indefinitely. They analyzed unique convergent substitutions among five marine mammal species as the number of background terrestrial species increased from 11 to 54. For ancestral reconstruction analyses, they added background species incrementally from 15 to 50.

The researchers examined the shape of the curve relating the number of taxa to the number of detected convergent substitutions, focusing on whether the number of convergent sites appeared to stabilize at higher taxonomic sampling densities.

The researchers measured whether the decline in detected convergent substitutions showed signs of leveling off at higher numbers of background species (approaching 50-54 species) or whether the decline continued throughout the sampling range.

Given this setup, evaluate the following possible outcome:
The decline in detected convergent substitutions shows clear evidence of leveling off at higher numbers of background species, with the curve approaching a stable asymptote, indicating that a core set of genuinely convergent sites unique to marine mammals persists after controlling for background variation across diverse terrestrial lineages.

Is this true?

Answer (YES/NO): NO